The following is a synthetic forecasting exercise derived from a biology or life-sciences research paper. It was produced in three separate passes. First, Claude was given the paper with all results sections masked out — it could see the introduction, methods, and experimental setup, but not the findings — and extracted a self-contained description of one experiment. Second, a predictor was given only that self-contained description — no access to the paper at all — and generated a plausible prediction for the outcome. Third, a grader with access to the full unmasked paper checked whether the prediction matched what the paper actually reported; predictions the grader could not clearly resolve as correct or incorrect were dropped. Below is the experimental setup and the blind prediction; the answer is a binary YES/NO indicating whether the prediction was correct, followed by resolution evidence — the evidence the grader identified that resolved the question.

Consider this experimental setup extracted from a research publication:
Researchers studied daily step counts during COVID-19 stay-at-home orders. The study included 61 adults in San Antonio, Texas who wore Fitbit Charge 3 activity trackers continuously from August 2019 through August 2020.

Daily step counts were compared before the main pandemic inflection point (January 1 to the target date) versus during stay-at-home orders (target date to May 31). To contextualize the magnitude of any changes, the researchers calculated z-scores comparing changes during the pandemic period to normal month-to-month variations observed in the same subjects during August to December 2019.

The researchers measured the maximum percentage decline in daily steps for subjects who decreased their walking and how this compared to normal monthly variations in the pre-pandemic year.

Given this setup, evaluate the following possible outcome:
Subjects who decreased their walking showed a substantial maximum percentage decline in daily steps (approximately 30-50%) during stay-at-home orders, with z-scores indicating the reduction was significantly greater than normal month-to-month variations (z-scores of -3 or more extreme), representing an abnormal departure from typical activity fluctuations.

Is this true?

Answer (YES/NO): NO